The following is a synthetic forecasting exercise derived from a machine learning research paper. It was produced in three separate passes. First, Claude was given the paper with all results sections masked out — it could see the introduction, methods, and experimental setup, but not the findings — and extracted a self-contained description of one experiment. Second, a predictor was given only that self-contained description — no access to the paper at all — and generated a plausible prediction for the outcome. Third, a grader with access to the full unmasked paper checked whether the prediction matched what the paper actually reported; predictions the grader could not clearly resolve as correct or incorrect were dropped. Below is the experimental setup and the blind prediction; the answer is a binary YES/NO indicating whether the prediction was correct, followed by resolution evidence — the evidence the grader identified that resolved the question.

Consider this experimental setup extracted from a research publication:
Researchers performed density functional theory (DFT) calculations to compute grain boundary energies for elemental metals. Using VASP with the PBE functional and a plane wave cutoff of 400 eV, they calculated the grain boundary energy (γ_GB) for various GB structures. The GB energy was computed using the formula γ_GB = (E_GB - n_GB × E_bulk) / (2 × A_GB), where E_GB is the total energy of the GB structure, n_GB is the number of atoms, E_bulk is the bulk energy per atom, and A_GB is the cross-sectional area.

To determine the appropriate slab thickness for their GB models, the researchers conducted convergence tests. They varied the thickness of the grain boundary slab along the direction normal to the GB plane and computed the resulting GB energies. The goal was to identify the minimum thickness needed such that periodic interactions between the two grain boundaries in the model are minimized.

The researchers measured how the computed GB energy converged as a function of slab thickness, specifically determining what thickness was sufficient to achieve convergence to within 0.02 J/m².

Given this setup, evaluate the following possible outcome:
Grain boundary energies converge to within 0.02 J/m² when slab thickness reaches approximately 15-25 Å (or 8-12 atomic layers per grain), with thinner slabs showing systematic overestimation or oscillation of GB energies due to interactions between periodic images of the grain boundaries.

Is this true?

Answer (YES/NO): NO